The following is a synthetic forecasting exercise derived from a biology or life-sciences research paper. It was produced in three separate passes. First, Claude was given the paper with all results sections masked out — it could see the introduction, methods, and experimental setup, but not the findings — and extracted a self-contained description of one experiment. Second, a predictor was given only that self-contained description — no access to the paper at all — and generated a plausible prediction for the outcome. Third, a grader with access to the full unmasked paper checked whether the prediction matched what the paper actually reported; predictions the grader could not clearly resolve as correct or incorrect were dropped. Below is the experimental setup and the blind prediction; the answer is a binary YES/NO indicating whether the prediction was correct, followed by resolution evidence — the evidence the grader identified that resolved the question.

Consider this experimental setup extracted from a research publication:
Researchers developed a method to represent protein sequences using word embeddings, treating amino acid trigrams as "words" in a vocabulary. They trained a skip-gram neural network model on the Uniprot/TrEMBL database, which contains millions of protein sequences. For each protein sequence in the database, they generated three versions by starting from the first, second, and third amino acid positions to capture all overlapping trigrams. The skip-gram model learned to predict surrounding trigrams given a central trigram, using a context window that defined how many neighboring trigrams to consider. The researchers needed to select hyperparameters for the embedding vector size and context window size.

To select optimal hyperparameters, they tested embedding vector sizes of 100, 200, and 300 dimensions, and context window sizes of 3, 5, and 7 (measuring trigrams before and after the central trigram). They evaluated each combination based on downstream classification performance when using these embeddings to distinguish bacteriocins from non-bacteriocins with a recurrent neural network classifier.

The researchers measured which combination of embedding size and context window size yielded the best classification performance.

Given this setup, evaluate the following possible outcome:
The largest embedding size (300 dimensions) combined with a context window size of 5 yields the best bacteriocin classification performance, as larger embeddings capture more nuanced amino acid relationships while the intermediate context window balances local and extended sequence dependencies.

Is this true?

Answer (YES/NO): NO